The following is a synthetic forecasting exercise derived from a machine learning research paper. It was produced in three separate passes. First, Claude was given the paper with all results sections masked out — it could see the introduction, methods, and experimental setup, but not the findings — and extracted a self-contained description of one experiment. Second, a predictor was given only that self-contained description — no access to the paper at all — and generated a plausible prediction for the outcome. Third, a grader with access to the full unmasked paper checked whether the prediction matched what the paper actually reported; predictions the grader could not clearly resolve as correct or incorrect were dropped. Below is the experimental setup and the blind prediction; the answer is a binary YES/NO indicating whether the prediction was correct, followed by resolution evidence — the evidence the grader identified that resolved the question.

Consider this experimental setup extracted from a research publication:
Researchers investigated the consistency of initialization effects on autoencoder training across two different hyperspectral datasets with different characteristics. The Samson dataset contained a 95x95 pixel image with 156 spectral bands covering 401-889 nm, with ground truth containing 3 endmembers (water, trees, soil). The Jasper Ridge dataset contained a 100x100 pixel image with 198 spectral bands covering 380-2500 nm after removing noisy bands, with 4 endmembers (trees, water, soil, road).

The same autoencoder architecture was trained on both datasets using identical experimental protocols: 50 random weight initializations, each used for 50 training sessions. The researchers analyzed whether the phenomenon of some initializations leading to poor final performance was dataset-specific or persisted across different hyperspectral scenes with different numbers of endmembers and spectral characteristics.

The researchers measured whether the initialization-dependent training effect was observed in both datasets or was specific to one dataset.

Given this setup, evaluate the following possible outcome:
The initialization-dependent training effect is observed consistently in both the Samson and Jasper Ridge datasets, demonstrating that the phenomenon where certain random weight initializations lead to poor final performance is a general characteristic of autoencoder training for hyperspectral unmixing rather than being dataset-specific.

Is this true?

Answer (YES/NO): YES